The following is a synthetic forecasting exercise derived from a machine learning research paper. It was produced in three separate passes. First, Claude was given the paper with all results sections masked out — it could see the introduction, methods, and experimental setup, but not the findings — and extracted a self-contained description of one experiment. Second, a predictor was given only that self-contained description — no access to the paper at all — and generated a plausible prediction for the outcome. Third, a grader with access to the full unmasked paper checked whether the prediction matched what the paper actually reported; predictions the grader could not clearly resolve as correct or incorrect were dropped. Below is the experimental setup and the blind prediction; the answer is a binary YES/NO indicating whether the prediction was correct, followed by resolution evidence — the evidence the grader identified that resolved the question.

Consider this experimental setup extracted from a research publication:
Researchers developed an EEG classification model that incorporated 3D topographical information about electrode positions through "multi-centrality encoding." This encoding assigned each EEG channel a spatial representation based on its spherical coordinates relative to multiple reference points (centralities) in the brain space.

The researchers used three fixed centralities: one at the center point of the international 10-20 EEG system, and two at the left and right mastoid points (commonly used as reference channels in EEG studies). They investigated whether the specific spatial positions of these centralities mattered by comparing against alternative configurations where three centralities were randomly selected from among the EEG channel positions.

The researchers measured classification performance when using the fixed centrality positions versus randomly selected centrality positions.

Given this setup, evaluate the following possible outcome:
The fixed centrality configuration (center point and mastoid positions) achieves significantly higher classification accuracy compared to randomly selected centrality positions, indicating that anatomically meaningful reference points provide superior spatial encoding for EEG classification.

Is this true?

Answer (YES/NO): NO